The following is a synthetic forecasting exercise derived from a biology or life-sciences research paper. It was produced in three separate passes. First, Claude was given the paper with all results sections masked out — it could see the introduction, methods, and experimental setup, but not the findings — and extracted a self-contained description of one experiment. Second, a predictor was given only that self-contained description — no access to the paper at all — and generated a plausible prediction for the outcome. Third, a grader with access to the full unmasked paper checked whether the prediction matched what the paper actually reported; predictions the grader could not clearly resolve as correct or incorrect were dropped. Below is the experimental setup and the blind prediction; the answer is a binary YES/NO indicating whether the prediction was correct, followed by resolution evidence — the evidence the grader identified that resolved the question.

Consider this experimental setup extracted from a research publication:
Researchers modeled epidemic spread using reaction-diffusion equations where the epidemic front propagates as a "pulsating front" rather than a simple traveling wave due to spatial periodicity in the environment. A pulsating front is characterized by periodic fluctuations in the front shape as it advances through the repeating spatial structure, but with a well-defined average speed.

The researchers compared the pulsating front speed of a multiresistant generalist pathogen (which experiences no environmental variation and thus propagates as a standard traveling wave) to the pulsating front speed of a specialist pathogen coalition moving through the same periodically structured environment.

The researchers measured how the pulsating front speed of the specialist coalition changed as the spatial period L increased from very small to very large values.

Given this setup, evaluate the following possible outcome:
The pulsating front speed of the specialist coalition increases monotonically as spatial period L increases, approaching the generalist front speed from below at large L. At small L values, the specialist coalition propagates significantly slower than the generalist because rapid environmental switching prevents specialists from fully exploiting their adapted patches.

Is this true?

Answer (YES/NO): NO